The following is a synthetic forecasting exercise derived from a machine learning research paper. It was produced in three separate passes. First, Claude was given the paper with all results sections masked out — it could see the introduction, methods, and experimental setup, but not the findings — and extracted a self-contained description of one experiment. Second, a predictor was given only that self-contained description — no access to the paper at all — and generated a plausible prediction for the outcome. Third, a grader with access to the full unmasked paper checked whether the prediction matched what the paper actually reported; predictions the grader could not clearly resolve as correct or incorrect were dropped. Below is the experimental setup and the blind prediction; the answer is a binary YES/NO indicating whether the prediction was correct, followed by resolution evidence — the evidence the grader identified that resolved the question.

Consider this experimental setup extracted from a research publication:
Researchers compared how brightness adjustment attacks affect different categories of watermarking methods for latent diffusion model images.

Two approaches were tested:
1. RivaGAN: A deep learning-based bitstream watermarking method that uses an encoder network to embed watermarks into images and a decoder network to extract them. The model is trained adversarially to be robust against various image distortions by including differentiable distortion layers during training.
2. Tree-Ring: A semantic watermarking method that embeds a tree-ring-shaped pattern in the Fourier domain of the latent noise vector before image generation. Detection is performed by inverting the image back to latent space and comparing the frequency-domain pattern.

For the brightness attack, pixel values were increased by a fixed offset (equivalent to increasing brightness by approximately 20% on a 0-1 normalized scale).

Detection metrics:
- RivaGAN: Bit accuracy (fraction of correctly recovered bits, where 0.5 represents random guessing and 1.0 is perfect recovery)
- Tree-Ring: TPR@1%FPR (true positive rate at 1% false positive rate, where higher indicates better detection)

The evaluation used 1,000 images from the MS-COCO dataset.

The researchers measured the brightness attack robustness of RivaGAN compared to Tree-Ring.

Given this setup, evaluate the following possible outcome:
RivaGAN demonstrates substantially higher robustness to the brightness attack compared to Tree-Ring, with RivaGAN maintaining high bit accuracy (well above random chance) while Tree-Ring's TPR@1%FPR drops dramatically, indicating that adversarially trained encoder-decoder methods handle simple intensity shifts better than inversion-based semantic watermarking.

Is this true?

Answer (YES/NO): YES